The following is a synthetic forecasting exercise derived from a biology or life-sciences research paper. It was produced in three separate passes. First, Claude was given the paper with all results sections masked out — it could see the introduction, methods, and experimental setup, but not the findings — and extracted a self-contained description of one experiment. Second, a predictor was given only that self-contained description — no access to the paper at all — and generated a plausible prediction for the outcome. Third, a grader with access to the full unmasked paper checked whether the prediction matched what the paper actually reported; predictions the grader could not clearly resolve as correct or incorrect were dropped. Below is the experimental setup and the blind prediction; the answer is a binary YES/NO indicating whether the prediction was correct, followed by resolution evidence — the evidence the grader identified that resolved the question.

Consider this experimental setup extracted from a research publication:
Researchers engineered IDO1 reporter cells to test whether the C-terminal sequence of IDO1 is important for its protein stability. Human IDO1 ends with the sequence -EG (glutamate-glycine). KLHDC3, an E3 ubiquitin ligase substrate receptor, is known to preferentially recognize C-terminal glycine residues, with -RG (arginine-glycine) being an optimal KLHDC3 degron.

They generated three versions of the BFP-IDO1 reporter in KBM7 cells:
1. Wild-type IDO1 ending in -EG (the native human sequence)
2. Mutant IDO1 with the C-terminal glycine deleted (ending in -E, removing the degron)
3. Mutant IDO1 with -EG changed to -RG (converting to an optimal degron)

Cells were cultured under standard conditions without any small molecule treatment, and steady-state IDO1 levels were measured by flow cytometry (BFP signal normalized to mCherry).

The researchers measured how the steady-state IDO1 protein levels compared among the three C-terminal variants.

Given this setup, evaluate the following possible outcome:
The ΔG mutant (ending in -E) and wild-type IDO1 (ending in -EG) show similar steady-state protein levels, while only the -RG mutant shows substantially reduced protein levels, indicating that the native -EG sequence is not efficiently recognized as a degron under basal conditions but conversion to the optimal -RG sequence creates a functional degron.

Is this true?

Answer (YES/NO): NO